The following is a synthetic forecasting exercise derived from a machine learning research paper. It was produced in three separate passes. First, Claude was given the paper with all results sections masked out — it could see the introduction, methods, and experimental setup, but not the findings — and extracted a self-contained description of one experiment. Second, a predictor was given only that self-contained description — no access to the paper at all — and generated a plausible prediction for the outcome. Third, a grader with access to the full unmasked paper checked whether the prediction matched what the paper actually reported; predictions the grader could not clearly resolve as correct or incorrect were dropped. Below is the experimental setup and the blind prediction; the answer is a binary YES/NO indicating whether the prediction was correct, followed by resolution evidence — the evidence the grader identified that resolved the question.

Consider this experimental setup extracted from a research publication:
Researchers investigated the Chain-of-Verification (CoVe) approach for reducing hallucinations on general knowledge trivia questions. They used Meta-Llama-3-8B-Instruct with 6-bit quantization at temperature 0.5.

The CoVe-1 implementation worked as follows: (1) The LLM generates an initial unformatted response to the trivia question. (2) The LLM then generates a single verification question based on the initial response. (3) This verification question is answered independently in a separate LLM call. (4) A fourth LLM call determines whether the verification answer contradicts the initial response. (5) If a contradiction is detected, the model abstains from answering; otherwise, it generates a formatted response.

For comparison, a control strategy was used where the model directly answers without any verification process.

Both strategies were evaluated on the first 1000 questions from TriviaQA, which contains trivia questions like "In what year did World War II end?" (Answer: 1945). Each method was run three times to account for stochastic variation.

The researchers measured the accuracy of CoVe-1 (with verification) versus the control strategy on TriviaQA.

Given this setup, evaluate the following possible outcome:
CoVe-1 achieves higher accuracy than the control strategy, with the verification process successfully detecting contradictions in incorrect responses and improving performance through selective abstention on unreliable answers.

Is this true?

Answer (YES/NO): YES